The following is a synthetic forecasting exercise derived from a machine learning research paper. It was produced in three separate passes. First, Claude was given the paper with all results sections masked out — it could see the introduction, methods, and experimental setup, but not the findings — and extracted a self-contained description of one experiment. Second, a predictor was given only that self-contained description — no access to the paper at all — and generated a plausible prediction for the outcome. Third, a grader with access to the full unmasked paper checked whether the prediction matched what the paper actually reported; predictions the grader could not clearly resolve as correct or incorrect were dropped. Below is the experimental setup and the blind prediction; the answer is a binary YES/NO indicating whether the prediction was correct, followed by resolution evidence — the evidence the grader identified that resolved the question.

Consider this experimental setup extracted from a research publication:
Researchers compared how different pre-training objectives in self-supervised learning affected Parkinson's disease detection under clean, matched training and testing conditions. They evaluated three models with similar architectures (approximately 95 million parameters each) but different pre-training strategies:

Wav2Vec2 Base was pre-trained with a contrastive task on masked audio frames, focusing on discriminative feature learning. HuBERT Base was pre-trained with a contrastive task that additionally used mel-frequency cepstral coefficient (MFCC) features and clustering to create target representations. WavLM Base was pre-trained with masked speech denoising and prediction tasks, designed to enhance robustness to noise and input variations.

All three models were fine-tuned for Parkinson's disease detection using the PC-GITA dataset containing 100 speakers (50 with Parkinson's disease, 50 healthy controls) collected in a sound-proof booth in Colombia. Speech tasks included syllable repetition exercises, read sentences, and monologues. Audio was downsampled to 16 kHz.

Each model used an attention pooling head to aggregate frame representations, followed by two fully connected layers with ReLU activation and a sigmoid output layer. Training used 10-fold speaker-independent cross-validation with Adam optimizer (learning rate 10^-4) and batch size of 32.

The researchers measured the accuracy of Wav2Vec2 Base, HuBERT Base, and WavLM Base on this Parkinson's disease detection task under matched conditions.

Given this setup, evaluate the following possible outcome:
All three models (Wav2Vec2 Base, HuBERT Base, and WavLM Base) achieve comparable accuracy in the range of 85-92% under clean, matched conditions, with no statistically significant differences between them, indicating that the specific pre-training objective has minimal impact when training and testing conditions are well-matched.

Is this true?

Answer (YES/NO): NO